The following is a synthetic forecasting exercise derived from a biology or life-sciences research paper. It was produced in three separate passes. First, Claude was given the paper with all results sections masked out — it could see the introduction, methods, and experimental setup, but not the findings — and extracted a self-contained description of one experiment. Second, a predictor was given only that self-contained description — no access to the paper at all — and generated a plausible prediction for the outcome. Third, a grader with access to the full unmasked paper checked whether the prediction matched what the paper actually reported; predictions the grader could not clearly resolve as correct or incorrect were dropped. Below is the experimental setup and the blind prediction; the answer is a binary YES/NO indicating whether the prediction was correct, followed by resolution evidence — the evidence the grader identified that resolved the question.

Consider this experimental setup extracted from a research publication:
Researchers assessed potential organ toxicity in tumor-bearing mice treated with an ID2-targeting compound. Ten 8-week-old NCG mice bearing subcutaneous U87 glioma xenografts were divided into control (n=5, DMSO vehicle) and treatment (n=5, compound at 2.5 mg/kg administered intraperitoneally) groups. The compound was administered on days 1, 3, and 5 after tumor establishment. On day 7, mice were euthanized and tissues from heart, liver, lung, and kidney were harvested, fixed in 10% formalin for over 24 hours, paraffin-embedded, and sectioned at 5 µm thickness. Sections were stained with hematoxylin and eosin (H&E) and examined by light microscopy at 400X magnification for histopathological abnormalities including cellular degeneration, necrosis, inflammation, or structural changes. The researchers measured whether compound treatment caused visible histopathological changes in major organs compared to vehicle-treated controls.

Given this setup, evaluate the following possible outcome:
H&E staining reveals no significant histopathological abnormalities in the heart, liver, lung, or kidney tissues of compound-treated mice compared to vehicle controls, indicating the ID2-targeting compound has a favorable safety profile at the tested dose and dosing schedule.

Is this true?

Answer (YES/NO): YES